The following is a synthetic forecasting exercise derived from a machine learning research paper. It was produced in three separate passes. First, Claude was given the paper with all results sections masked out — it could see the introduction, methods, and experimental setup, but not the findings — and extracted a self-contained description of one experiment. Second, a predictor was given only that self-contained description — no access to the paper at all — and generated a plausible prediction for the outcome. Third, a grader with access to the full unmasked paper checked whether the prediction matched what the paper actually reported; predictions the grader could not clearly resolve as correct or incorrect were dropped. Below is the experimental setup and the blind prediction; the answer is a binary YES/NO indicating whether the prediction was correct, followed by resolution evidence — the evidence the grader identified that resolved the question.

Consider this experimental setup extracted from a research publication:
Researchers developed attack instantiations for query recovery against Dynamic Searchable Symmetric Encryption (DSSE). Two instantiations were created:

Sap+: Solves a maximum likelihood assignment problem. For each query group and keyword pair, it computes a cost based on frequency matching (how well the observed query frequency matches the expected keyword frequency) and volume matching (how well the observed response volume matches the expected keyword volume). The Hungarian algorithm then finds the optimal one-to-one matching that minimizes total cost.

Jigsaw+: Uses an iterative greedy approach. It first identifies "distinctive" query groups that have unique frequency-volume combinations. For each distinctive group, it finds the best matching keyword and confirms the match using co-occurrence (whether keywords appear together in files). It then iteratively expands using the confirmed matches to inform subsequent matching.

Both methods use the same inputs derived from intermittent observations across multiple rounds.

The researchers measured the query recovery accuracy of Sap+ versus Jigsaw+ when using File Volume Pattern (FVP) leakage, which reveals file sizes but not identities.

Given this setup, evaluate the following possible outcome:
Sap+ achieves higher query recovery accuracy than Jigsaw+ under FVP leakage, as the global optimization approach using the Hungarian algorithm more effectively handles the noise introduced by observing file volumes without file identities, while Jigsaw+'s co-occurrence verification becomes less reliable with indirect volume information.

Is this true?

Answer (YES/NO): NO